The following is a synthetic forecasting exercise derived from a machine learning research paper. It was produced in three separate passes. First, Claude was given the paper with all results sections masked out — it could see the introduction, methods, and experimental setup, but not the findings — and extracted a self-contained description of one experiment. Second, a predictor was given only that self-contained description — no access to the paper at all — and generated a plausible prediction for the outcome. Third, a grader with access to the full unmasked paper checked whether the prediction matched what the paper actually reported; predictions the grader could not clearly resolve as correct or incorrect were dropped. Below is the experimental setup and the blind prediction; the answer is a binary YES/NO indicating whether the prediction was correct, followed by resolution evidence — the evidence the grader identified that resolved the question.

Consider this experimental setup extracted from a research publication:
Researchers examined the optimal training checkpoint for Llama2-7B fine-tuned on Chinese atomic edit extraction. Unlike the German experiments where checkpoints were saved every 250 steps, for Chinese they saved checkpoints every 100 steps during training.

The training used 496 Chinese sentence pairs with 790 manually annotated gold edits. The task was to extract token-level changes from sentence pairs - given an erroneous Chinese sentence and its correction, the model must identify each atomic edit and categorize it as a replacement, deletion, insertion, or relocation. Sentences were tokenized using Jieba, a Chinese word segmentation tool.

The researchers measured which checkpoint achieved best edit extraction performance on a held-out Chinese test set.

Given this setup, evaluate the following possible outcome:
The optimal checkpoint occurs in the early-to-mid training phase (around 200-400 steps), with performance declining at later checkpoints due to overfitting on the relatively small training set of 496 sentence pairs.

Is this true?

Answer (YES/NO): YES